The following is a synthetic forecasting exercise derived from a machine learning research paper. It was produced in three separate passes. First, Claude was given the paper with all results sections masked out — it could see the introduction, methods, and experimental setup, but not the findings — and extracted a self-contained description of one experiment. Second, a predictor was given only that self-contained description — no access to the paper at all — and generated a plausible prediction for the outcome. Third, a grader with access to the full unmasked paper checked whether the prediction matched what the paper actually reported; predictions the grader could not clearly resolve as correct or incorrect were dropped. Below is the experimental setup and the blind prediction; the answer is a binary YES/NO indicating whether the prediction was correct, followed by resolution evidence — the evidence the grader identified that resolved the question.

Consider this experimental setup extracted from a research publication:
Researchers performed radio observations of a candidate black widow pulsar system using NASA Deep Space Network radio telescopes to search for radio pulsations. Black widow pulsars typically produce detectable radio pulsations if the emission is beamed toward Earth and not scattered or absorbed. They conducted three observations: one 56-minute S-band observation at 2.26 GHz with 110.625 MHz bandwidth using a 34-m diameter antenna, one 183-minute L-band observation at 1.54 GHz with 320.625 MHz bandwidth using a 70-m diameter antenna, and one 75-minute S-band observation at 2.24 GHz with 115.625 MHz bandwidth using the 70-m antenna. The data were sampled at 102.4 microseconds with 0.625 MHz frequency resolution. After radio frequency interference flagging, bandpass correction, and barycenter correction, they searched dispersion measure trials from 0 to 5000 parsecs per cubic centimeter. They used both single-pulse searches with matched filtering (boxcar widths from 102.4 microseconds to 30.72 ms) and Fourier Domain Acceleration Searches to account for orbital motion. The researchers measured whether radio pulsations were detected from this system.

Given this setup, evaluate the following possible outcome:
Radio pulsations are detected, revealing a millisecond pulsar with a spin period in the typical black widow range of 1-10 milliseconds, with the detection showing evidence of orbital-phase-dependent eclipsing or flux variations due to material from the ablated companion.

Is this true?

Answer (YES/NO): NO